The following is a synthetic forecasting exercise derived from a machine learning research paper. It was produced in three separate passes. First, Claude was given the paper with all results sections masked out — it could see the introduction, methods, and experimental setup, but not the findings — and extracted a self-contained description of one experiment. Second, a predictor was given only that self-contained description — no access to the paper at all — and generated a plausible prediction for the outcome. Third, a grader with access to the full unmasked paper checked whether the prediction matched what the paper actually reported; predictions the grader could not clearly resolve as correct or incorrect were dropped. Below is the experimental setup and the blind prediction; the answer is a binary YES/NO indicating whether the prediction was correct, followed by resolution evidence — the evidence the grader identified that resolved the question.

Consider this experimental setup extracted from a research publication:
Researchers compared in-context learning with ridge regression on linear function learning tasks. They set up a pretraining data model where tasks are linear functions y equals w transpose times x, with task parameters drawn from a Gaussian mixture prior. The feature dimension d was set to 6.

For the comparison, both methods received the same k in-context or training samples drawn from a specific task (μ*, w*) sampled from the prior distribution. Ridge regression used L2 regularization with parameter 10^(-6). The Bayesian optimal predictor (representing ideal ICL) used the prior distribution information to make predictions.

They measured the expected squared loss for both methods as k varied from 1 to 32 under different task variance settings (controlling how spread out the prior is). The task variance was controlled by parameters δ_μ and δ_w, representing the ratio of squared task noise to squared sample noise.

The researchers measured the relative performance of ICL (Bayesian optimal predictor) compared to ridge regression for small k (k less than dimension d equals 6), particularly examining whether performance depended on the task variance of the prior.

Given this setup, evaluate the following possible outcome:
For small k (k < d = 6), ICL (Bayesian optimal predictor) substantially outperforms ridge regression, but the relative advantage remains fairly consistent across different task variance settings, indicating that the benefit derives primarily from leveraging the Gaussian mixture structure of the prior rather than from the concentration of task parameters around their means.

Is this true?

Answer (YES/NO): NO